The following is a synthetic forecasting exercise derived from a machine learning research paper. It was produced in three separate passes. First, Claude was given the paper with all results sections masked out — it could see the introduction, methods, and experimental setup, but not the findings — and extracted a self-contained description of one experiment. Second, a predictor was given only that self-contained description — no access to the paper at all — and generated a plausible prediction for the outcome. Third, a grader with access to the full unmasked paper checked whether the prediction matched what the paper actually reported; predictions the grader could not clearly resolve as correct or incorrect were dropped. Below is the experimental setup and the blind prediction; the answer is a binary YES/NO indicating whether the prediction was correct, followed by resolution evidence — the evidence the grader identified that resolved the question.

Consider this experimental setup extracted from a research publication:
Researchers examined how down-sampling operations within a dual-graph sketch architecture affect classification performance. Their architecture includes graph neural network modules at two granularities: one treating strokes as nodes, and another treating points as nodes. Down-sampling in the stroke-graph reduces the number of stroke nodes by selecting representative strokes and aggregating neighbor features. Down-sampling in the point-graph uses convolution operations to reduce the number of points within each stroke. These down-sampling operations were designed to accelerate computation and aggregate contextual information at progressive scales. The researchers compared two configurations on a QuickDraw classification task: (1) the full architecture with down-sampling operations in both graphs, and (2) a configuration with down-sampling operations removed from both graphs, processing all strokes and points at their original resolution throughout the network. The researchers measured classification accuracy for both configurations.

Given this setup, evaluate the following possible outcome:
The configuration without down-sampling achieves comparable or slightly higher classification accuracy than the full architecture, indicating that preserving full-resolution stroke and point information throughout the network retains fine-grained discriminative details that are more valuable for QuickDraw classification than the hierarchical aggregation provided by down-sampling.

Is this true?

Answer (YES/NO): NO